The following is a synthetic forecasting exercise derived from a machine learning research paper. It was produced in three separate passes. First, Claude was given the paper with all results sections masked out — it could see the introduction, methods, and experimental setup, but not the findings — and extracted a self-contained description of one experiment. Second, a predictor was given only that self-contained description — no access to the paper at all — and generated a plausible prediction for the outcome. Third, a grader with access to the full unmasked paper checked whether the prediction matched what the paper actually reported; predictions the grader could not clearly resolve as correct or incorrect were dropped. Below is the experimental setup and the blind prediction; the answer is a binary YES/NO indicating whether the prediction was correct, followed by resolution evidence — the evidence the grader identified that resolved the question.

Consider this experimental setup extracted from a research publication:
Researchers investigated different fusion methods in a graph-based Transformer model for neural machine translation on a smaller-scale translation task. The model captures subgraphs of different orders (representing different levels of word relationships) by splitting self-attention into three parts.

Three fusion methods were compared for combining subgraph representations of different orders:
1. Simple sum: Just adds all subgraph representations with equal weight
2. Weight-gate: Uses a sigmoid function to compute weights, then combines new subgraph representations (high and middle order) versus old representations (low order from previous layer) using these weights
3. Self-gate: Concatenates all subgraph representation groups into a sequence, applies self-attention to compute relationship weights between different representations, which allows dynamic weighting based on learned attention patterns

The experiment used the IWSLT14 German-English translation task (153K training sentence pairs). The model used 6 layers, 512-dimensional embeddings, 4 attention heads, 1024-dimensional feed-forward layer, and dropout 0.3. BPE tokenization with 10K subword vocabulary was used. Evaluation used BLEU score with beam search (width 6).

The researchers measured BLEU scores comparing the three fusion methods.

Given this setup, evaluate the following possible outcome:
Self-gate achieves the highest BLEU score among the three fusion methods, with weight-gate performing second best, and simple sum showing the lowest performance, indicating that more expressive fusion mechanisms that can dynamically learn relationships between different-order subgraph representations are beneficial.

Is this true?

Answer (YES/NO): NO